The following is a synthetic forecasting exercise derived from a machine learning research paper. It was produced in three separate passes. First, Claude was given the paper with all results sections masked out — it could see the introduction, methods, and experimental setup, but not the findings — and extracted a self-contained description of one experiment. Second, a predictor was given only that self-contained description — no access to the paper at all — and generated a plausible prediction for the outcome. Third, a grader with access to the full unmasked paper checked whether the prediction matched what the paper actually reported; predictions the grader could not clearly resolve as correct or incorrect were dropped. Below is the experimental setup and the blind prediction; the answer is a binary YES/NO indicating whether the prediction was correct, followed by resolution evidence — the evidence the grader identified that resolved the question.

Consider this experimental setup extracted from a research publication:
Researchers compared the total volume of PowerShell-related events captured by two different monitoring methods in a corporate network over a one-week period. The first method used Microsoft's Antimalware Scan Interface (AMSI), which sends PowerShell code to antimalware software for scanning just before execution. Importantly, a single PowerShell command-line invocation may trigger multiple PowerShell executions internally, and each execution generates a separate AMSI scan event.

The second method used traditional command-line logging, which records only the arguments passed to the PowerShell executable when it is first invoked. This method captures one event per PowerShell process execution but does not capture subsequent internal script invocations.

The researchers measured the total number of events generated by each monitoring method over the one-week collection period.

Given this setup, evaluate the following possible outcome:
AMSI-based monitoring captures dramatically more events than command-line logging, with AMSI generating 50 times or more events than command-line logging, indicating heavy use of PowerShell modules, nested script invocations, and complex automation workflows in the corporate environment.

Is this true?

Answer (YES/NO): NO